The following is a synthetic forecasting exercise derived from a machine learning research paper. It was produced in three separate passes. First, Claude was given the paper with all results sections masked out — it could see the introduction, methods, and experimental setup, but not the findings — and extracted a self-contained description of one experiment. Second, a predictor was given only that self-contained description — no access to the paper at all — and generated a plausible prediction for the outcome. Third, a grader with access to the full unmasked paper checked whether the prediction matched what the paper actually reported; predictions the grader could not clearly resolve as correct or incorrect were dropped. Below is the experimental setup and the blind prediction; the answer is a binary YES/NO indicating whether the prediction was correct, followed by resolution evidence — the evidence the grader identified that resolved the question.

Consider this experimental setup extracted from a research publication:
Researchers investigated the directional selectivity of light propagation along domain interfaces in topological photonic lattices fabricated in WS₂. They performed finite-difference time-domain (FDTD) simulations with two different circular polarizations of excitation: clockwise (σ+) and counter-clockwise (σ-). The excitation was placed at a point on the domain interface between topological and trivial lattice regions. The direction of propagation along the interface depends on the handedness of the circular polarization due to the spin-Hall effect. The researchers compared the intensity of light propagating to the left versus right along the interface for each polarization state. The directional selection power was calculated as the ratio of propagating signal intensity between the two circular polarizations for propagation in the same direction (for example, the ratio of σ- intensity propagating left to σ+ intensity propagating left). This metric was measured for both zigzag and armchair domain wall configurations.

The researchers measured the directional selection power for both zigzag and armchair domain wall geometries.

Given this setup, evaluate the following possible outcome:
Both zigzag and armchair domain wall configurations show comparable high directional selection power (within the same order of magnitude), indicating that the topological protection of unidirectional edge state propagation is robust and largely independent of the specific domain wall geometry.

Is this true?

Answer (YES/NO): NO